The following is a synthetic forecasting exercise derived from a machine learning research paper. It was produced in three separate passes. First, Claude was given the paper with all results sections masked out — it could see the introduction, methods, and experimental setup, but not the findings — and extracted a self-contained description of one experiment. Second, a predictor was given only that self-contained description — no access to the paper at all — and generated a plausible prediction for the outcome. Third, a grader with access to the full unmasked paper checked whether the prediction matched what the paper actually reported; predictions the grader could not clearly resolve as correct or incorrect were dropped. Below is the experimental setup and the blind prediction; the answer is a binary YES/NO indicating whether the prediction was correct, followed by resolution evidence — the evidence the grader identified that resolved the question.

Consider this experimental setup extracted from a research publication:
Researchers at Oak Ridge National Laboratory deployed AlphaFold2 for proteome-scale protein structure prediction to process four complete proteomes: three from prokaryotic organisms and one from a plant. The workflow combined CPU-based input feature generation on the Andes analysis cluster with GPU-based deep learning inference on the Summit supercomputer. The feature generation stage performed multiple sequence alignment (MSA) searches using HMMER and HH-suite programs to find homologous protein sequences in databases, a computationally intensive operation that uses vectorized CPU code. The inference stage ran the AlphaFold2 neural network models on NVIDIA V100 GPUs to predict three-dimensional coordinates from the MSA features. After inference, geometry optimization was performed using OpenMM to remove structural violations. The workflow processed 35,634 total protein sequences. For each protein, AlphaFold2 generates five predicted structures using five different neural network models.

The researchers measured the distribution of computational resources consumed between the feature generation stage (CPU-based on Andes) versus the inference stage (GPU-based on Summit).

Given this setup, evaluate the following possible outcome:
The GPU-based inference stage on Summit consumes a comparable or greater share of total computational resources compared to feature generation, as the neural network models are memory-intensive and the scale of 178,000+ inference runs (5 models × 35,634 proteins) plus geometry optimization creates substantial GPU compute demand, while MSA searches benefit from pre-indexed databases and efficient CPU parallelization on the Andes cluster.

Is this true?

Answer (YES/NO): YES